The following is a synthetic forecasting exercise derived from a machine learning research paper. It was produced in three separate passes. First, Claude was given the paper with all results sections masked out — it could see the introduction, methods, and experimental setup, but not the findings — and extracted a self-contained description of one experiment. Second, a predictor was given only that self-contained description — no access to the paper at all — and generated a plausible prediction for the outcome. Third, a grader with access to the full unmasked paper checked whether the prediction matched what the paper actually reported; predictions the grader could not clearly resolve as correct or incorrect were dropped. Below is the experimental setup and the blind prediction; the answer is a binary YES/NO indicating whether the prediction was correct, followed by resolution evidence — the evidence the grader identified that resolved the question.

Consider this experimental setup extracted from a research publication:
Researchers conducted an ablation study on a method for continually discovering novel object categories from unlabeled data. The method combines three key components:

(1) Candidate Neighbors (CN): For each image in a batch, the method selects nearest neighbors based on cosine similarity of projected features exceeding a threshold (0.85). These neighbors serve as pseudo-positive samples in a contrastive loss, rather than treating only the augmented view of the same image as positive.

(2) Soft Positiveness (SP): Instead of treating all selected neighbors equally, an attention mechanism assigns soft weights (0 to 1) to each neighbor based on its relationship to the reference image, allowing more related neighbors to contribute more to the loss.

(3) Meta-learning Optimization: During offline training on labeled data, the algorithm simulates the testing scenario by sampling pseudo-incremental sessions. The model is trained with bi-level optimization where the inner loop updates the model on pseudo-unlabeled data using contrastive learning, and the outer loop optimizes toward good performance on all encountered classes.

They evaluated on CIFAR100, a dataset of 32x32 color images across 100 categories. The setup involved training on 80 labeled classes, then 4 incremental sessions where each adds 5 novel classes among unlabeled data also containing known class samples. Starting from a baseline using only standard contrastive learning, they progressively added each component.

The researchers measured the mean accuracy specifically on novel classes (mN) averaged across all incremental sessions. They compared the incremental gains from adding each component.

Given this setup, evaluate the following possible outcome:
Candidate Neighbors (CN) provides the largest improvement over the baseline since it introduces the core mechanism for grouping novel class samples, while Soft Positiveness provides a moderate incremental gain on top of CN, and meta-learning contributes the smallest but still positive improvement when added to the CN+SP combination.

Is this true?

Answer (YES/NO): NO